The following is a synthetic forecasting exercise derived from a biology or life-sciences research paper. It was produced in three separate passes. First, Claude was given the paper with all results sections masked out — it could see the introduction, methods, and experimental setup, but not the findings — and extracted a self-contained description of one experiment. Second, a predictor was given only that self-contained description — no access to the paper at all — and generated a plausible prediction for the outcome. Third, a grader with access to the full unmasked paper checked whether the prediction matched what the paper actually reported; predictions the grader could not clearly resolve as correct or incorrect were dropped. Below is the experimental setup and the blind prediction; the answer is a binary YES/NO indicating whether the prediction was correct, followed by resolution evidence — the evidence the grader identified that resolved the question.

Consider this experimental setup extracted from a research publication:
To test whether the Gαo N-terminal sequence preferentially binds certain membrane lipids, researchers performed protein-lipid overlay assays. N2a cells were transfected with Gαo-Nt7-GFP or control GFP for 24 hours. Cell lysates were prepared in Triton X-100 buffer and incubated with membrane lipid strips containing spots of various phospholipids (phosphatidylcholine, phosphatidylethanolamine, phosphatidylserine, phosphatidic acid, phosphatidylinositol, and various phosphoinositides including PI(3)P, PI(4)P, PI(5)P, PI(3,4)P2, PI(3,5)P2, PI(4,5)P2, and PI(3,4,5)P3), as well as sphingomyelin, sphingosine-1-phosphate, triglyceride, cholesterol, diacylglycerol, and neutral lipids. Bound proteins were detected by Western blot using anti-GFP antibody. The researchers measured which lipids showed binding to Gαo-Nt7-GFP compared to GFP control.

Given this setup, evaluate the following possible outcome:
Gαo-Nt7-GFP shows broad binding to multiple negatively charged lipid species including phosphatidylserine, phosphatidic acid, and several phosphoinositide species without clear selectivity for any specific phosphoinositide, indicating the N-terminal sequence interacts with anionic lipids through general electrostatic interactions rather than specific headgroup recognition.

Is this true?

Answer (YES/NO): NO